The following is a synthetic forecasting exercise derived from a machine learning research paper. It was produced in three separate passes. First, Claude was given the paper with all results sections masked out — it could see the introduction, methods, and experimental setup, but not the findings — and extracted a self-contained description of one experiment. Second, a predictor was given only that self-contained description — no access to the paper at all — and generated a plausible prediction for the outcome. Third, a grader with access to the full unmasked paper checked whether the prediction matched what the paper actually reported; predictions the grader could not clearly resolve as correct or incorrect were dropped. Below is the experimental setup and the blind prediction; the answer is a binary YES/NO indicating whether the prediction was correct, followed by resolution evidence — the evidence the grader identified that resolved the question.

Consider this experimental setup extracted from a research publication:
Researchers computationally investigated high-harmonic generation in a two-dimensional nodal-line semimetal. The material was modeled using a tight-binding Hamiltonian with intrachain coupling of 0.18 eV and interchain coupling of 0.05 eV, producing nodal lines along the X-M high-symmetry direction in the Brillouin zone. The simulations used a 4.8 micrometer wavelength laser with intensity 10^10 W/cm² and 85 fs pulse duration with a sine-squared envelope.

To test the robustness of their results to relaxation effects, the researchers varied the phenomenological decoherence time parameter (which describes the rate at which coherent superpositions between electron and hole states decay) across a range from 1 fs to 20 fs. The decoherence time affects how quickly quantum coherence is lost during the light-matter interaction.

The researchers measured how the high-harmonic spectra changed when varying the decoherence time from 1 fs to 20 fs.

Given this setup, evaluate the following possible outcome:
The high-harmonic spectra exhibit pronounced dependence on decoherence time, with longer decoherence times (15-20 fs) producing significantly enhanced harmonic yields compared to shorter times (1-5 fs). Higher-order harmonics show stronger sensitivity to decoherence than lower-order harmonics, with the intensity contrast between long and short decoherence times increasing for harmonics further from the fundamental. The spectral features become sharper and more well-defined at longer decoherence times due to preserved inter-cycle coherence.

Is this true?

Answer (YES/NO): NO